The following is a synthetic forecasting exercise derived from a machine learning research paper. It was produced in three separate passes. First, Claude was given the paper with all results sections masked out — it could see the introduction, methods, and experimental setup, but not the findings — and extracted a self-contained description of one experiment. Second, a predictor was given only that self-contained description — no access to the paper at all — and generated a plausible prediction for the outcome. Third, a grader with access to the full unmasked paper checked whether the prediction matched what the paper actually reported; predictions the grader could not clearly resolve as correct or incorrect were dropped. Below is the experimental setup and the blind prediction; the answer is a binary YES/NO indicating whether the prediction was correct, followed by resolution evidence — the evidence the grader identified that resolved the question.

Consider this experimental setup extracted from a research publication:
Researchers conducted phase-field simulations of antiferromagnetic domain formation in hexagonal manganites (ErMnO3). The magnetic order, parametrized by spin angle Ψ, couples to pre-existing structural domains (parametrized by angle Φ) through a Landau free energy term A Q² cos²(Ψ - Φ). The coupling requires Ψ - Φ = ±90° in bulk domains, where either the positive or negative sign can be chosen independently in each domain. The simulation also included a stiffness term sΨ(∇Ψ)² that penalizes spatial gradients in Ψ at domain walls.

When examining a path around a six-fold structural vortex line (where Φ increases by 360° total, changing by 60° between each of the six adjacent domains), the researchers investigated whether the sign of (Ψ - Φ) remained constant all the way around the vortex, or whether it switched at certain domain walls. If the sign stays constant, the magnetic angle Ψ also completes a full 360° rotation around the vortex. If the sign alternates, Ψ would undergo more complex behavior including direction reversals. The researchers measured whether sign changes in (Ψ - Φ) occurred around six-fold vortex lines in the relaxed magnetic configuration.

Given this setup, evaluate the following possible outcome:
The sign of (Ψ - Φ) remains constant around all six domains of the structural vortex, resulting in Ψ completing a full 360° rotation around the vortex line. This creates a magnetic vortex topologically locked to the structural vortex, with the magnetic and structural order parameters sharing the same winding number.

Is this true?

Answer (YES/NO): YES